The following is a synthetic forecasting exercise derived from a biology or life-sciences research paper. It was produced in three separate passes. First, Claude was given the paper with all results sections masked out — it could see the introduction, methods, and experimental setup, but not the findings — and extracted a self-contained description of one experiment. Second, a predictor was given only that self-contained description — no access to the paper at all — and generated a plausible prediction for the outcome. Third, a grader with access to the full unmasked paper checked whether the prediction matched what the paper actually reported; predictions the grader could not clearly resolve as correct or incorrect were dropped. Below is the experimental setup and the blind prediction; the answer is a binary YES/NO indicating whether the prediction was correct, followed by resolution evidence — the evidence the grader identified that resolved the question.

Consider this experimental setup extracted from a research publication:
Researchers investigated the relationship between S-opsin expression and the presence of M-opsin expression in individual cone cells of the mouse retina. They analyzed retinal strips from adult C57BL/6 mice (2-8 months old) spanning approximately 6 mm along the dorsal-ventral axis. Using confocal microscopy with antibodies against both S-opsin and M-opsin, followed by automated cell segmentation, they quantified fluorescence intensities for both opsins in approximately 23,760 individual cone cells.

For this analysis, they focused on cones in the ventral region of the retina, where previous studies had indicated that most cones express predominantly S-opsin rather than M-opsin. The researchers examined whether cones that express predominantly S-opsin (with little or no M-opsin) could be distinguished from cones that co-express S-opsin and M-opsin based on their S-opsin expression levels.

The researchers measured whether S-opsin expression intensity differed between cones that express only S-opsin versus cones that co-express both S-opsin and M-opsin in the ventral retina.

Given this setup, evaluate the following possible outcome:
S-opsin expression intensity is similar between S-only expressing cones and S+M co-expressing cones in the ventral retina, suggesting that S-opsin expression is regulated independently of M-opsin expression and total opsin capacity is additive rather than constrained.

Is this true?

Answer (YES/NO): NO